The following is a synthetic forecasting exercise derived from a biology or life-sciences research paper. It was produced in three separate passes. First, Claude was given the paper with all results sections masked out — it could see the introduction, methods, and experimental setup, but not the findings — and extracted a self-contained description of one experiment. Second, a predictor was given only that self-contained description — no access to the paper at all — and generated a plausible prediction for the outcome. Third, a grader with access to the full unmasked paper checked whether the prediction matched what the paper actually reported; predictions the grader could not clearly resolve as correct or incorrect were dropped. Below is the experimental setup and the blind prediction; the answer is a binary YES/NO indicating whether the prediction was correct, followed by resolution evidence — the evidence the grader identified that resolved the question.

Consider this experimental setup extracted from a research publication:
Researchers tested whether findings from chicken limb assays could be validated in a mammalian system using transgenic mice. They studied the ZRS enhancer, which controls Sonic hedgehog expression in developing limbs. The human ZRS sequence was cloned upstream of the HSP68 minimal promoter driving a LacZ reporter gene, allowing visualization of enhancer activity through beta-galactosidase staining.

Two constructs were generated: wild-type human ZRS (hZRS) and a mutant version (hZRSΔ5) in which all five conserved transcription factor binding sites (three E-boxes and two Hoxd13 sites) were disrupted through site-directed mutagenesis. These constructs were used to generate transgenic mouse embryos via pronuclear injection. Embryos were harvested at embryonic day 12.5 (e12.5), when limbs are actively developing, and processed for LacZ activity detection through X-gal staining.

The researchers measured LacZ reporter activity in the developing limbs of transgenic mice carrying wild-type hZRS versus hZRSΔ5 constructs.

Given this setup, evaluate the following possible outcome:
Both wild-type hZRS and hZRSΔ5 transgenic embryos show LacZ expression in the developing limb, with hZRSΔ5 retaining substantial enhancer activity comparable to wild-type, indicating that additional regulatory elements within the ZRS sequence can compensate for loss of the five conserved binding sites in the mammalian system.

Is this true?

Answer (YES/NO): NO